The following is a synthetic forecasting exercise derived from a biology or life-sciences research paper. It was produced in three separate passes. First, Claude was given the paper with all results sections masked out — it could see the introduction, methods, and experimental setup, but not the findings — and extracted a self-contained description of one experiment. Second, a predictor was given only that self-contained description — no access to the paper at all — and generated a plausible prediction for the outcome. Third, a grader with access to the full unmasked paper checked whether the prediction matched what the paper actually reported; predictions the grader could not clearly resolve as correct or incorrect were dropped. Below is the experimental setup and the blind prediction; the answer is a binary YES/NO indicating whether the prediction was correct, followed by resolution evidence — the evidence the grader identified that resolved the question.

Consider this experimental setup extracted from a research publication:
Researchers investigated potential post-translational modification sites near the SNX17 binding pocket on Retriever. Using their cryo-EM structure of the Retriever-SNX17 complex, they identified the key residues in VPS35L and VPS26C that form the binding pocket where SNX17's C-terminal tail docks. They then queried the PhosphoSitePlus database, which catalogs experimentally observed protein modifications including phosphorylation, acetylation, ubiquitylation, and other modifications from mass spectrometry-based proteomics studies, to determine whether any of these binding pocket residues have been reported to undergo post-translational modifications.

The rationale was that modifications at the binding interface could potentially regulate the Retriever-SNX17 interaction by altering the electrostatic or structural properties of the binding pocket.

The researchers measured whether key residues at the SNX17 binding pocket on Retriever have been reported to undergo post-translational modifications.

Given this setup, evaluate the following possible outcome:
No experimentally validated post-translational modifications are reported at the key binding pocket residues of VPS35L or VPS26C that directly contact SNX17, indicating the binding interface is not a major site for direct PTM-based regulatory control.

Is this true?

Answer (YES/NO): NO